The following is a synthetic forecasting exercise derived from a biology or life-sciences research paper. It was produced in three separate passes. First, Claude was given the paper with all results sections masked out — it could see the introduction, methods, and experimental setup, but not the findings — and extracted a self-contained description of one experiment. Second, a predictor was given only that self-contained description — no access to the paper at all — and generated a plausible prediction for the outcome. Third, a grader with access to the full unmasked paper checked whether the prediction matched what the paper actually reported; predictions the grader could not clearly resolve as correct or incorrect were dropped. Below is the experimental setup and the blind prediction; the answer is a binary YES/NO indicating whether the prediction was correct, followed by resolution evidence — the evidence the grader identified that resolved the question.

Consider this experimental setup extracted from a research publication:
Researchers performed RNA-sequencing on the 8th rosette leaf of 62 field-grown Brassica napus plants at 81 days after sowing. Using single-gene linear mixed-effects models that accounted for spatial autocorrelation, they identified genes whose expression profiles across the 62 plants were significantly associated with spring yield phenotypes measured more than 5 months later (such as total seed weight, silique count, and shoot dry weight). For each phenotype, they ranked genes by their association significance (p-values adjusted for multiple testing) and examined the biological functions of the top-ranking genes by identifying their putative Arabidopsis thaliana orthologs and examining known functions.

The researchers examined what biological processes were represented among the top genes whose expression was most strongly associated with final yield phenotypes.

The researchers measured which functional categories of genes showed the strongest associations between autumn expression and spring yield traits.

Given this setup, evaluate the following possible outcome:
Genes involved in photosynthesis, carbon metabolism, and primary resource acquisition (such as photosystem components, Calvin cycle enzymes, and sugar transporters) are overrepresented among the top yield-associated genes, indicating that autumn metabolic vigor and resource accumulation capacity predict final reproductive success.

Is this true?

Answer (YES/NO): NO